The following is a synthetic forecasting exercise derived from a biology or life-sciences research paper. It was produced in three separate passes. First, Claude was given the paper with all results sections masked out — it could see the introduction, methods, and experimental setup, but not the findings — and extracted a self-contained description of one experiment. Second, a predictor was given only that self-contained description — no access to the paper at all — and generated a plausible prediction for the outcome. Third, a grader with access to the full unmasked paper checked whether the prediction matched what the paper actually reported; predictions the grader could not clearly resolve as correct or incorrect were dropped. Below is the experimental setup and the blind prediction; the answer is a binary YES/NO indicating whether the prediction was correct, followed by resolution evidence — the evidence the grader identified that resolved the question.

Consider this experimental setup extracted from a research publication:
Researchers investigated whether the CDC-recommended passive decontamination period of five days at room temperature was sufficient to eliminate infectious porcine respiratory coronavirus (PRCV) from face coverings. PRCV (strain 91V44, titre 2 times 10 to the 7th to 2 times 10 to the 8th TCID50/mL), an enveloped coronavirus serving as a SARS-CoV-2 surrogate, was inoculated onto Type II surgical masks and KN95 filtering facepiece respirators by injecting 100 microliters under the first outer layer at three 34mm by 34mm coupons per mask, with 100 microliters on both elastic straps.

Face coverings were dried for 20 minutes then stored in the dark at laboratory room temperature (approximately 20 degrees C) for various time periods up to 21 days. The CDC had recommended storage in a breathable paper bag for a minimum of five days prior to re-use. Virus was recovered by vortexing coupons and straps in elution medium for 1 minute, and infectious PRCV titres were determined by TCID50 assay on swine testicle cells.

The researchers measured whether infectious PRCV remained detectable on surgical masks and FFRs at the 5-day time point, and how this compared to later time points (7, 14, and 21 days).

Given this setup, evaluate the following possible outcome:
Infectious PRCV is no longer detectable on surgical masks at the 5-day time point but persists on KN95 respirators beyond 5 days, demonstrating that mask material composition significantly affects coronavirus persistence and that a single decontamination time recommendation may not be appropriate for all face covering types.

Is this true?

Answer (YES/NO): NO